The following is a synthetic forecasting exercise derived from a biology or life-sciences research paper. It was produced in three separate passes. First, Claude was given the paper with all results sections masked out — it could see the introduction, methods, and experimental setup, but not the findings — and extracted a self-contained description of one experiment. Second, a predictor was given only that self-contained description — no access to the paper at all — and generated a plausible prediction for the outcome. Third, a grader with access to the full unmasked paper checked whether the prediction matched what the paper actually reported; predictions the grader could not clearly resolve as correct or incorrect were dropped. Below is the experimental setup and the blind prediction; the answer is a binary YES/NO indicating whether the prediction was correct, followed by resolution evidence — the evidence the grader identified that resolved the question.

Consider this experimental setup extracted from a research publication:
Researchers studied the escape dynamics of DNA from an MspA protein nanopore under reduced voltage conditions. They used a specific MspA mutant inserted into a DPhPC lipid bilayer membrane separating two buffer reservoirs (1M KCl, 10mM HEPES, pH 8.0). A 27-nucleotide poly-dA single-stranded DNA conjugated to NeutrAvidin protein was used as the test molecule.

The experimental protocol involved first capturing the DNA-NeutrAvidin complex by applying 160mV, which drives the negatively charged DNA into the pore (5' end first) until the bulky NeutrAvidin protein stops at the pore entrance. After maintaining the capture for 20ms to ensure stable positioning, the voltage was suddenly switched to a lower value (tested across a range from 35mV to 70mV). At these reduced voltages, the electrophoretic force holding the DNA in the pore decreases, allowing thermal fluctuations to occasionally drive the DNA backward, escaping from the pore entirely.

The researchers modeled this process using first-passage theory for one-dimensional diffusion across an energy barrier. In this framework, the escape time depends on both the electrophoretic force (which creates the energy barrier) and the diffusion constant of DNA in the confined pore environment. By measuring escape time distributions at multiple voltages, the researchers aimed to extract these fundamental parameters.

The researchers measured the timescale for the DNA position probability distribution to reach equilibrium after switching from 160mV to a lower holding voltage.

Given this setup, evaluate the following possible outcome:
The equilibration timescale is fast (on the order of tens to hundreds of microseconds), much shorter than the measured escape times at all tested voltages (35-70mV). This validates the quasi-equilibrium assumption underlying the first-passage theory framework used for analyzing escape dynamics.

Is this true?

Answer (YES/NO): NO